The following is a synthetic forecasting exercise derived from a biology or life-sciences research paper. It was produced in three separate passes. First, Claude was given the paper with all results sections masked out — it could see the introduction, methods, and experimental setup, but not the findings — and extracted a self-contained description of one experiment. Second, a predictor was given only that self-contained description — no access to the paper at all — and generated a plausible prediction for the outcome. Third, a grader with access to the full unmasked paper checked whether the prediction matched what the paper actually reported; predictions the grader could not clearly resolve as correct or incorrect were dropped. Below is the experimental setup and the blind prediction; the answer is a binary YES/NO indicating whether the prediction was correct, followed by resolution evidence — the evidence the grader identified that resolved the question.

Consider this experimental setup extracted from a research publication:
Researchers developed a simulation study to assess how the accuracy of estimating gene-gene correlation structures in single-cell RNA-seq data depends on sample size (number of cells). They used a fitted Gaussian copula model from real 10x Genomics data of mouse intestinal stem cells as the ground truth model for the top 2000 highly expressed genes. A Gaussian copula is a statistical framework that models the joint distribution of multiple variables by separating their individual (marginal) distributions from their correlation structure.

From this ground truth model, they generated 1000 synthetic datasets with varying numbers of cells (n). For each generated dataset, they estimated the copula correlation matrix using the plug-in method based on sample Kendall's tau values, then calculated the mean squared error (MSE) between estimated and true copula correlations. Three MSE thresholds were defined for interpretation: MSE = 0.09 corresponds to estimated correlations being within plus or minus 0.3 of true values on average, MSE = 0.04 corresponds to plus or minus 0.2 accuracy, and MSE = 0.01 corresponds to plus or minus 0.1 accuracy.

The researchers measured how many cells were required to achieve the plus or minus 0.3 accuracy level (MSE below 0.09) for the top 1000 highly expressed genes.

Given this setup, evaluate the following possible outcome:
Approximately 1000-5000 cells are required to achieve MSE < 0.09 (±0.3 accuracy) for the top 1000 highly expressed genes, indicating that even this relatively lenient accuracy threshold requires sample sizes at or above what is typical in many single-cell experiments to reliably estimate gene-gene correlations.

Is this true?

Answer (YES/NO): NO